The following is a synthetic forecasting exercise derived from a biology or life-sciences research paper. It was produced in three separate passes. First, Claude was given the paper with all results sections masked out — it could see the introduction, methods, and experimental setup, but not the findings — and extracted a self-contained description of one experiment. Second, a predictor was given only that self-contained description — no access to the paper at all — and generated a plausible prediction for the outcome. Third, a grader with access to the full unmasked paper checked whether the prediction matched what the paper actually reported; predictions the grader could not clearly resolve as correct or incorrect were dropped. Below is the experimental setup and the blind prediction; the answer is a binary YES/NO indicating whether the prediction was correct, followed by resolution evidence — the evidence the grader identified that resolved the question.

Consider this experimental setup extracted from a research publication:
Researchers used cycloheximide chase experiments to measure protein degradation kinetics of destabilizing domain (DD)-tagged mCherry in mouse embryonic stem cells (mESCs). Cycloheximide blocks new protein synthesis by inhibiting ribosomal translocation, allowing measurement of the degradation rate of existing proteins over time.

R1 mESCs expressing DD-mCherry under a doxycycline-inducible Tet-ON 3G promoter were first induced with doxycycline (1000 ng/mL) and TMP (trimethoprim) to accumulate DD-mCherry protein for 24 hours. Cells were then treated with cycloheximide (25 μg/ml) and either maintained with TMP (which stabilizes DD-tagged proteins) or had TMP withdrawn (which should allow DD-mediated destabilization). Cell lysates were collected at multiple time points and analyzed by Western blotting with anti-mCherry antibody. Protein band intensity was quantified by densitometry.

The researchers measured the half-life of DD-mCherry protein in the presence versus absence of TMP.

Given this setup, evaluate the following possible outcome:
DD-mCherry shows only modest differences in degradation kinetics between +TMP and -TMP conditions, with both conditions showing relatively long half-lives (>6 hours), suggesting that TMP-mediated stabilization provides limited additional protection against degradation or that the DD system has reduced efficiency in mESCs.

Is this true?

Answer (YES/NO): NO